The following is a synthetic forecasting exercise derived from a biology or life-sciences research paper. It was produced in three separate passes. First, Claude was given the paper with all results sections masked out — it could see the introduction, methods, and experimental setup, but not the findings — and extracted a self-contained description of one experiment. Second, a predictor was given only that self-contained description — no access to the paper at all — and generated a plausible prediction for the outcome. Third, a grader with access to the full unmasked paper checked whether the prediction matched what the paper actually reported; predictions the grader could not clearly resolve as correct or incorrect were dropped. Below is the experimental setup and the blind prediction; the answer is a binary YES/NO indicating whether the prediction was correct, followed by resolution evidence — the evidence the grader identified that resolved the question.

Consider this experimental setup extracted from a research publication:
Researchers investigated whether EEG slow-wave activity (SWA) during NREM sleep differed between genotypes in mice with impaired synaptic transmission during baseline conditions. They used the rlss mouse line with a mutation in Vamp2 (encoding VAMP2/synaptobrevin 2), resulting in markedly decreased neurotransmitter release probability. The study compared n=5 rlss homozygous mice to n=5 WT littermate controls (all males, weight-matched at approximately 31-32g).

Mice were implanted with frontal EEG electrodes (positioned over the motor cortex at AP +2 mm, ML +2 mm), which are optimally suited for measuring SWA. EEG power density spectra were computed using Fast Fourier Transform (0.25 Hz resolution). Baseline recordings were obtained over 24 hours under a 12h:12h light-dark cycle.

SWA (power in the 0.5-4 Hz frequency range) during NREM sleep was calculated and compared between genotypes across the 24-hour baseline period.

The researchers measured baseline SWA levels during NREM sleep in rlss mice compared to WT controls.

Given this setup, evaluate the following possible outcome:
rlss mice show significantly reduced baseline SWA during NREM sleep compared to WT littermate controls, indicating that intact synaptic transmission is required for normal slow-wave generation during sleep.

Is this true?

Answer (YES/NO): NO